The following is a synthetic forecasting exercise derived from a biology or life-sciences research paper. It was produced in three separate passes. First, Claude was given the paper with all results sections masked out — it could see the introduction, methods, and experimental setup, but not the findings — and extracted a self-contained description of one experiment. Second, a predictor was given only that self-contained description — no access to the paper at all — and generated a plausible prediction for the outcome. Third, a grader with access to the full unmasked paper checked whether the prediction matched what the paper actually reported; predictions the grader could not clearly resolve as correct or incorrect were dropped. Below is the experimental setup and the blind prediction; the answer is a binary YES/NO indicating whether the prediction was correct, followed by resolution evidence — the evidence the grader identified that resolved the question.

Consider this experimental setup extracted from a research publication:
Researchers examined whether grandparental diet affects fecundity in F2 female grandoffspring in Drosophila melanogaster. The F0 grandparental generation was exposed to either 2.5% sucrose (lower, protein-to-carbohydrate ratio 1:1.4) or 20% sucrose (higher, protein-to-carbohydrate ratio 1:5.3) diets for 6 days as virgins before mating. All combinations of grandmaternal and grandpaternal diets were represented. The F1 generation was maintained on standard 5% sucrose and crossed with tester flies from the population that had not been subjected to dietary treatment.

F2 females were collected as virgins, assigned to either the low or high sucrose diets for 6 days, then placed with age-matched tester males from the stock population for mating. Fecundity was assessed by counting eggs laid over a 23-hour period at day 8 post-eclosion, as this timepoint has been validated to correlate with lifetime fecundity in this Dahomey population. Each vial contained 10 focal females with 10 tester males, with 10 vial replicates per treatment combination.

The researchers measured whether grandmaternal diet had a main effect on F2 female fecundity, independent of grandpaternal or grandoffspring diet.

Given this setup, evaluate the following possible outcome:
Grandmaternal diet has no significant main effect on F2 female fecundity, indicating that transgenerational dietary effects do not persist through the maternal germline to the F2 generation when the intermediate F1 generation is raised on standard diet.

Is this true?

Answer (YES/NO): NO